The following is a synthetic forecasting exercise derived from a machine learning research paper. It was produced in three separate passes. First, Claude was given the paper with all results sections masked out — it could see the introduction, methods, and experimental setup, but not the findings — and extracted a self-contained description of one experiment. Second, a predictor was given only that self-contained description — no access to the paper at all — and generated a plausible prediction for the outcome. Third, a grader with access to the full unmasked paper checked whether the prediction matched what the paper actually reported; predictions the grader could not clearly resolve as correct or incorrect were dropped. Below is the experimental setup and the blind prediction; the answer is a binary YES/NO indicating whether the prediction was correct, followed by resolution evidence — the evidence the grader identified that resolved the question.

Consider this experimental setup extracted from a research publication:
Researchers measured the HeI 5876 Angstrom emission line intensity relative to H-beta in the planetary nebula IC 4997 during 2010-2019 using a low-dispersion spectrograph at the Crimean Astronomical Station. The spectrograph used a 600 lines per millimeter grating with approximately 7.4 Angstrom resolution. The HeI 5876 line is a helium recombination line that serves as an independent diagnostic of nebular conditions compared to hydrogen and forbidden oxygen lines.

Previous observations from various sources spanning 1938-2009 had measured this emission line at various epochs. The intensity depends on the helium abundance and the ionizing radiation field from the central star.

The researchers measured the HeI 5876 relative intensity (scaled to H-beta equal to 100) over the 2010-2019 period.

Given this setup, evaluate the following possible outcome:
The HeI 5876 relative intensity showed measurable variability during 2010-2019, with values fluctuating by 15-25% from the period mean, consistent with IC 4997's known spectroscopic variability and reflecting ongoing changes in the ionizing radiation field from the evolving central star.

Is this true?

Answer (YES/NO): NO